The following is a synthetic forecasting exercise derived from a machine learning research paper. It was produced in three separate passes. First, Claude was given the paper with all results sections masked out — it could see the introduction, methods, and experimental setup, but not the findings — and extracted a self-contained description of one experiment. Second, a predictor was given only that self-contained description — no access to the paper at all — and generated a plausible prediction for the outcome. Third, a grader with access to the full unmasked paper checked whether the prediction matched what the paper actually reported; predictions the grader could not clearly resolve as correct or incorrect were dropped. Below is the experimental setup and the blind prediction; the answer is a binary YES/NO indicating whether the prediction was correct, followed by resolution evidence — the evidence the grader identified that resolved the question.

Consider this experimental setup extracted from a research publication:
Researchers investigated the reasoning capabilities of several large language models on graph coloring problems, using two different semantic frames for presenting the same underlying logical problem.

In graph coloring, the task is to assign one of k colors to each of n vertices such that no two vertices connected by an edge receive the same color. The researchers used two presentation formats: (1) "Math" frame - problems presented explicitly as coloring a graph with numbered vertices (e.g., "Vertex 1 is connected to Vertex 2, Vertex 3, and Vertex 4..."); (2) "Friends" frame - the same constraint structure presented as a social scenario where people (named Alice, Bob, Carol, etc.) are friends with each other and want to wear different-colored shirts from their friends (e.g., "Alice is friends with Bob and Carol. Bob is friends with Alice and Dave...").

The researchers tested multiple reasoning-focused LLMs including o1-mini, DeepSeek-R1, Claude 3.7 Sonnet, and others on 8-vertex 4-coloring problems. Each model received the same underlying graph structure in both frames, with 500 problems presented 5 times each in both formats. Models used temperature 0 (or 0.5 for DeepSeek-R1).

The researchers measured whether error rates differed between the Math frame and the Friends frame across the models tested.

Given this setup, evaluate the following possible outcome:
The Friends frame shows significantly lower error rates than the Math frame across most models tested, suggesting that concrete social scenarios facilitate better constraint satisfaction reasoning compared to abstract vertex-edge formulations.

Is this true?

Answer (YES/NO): NO